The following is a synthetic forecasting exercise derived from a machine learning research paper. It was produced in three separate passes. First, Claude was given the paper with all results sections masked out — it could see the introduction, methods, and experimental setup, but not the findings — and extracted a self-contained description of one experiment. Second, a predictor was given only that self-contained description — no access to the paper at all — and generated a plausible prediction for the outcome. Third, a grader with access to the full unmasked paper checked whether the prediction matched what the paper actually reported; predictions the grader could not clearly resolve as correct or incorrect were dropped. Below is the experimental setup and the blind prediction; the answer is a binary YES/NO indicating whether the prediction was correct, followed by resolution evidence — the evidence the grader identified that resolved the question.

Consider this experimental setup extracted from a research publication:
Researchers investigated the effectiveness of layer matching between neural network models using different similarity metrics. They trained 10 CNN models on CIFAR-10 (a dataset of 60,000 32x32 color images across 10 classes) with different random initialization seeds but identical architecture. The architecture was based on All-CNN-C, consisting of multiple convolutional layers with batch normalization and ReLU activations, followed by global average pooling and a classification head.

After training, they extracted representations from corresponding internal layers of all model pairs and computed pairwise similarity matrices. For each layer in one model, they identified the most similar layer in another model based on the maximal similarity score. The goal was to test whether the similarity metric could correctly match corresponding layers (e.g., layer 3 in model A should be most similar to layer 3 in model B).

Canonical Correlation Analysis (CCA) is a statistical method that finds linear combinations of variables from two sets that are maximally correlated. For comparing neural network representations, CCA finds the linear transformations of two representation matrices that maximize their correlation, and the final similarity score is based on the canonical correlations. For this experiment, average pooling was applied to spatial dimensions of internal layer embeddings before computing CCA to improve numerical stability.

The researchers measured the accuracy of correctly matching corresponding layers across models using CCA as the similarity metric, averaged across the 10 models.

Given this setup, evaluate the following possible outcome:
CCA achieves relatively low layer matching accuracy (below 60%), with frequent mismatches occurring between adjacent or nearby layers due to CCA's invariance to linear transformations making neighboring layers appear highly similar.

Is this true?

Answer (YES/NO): YES